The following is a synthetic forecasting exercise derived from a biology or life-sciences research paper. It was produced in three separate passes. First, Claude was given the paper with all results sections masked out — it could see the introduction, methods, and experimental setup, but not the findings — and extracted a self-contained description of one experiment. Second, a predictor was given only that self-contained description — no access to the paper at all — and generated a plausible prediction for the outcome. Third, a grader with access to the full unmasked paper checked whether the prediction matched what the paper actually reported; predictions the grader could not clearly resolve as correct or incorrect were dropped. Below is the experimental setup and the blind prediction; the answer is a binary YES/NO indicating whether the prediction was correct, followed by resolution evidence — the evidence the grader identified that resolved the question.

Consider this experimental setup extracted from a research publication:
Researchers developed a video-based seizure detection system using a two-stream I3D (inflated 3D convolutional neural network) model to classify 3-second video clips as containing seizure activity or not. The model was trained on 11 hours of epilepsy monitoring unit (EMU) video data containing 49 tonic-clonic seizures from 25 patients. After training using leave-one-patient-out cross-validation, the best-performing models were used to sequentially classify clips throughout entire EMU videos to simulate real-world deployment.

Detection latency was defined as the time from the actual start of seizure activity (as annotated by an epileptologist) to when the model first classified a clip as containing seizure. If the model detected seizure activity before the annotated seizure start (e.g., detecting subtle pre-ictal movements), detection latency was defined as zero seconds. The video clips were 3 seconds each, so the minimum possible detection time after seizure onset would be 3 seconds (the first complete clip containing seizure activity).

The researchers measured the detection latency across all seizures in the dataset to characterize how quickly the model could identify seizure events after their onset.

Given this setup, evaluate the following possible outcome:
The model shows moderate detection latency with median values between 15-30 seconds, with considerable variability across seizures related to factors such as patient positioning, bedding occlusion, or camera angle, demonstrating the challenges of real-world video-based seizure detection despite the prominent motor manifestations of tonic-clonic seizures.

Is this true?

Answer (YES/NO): NO